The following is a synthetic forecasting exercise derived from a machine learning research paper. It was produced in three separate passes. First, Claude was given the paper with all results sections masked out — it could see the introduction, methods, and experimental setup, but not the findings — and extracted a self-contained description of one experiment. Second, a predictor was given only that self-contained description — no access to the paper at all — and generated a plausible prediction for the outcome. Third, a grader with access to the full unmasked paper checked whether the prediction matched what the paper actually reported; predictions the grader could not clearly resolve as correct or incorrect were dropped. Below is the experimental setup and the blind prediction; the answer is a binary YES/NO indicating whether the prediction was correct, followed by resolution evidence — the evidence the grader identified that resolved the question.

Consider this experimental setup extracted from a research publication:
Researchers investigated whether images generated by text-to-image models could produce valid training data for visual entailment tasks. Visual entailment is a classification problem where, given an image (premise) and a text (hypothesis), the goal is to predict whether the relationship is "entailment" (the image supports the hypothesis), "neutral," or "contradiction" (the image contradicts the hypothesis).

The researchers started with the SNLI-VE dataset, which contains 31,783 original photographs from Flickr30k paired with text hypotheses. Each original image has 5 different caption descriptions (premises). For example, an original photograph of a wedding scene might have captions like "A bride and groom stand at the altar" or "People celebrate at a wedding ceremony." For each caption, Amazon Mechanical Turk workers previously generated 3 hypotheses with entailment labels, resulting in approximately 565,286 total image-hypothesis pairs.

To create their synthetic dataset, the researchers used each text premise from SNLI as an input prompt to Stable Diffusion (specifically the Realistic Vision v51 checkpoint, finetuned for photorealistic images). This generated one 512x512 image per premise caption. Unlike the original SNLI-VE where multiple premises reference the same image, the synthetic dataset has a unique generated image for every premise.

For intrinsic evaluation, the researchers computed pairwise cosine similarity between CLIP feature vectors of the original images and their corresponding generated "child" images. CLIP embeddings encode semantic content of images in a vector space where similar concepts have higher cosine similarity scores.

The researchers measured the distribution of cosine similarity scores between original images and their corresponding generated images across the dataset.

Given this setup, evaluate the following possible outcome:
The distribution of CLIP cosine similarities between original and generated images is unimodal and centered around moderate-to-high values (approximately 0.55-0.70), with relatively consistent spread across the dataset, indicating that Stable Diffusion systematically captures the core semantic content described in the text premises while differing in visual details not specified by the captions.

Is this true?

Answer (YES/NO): NO